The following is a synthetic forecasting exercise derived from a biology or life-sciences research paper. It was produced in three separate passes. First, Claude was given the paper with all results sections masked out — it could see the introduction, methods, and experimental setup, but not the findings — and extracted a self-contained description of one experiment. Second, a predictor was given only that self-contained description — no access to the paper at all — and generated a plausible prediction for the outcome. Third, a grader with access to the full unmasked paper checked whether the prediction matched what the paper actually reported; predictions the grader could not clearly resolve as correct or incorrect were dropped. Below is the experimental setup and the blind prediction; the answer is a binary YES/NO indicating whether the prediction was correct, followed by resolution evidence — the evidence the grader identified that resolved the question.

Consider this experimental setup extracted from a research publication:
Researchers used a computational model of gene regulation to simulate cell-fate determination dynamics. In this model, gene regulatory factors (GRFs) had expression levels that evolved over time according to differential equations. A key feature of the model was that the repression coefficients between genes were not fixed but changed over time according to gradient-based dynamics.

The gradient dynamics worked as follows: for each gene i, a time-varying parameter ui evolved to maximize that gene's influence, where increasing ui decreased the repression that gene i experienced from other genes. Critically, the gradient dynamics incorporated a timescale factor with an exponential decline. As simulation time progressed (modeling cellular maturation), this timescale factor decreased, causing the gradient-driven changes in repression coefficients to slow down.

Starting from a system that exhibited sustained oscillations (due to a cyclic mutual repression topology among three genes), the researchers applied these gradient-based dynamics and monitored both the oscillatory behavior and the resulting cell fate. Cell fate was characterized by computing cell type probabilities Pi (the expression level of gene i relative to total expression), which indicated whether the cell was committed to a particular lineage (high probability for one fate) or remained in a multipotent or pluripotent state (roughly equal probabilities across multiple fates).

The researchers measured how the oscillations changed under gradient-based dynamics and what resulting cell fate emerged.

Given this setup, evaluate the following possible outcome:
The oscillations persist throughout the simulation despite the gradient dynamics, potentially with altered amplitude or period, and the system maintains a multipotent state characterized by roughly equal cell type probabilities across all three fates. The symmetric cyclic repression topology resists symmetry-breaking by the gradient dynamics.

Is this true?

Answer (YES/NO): NO